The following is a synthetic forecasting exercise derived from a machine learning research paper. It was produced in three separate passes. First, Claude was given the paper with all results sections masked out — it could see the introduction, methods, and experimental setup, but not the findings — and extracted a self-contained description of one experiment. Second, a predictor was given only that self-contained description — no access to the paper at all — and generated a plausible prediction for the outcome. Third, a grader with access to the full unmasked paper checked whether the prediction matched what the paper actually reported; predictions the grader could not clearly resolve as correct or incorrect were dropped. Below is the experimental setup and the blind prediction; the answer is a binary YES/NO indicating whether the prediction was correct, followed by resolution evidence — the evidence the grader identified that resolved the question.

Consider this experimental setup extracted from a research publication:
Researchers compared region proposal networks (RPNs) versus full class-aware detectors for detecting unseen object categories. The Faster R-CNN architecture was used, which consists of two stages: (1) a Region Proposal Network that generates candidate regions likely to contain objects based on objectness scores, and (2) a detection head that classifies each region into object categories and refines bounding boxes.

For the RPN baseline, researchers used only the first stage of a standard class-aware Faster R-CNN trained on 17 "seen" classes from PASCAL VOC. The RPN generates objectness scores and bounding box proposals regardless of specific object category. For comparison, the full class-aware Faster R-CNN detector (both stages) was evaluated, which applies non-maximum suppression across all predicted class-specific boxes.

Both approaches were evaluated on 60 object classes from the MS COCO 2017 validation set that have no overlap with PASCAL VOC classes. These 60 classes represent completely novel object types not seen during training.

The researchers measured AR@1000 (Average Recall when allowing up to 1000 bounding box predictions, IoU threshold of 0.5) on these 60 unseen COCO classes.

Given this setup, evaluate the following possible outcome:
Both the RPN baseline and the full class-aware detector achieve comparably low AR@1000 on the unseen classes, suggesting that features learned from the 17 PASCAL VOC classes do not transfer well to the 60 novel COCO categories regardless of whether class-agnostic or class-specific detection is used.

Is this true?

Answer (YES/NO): NO